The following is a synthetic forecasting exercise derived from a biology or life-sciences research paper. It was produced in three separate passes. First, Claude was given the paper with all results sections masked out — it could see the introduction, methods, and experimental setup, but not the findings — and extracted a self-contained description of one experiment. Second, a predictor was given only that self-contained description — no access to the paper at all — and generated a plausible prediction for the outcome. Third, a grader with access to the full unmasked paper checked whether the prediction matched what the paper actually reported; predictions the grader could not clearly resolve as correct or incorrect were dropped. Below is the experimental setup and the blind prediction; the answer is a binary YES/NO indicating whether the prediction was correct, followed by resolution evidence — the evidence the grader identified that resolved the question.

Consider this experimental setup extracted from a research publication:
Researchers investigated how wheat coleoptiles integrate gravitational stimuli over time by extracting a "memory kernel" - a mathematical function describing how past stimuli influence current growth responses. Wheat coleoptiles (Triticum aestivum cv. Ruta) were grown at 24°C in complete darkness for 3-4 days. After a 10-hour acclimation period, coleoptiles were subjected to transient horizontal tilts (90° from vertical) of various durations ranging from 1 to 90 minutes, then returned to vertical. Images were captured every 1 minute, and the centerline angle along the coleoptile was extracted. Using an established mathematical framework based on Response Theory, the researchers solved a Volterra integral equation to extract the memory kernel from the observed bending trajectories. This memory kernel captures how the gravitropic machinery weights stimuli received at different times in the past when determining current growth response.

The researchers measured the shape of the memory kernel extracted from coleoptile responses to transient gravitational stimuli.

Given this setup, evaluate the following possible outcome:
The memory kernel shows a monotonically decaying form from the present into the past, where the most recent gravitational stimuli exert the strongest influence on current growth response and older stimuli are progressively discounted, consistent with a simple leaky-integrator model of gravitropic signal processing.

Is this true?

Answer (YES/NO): NO